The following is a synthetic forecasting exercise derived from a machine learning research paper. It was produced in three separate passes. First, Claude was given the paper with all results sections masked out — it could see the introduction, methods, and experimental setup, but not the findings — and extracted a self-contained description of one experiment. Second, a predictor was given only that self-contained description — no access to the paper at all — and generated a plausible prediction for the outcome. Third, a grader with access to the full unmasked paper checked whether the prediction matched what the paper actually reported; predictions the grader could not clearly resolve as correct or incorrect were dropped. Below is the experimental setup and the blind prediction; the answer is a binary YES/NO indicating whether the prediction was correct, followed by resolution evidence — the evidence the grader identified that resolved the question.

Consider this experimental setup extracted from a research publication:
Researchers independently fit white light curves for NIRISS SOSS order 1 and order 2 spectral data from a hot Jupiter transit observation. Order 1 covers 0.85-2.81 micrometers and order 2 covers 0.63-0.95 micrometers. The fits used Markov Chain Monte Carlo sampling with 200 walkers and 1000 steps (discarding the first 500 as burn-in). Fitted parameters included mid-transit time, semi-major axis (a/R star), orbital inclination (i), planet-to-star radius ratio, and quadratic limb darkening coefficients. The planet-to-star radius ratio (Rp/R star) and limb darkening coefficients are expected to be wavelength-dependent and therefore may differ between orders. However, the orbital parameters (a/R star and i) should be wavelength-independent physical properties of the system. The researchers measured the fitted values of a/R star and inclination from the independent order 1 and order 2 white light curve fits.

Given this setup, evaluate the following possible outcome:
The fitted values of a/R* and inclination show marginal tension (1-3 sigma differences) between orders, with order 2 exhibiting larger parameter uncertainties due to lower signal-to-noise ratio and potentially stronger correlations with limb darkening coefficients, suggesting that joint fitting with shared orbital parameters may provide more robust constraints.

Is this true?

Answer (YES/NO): NO